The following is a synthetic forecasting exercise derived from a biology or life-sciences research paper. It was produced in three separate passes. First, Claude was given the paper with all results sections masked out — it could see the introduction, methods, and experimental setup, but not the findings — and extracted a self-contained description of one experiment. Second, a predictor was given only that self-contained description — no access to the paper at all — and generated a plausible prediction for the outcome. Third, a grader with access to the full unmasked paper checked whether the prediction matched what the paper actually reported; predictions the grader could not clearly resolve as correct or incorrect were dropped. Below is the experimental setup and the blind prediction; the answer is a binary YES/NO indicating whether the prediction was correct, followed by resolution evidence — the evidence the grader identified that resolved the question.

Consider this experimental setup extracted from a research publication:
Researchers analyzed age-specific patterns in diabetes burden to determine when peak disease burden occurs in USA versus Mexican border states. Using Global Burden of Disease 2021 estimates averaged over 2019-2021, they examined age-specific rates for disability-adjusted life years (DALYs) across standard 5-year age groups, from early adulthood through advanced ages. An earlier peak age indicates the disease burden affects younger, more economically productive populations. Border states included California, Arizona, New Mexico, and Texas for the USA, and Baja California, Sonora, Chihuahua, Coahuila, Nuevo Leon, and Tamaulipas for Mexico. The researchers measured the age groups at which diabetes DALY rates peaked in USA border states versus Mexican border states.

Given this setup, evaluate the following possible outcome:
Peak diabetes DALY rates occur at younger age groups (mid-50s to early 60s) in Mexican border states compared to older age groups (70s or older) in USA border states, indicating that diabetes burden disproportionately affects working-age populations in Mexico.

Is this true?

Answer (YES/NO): NO